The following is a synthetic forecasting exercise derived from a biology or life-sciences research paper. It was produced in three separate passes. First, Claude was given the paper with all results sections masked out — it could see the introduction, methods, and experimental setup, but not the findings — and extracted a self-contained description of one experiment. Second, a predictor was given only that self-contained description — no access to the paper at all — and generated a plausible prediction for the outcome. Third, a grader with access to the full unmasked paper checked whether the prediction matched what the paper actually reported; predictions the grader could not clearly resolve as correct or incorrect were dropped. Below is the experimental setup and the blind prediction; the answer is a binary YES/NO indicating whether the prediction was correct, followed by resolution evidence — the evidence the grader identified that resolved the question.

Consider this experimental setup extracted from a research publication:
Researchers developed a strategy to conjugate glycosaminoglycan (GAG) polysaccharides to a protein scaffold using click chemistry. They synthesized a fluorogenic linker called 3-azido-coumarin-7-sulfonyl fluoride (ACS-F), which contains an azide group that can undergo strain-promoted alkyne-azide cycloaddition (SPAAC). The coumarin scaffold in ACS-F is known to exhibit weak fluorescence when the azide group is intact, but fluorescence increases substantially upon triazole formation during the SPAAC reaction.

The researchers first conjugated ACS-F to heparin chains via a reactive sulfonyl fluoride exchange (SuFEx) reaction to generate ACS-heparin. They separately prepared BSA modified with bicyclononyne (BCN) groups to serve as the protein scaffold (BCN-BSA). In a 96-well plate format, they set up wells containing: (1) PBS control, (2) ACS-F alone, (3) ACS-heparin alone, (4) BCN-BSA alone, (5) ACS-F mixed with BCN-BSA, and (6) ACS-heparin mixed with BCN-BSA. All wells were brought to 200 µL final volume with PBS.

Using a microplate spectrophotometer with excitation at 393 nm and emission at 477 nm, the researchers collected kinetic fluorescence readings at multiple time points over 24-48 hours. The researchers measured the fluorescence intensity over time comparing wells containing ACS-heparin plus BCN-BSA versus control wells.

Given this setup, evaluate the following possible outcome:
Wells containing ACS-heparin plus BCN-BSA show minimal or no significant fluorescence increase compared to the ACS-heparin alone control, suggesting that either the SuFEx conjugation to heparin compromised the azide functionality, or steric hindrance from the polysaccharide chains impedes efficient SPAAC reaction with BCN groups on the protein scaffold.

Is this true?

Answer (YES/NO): NO